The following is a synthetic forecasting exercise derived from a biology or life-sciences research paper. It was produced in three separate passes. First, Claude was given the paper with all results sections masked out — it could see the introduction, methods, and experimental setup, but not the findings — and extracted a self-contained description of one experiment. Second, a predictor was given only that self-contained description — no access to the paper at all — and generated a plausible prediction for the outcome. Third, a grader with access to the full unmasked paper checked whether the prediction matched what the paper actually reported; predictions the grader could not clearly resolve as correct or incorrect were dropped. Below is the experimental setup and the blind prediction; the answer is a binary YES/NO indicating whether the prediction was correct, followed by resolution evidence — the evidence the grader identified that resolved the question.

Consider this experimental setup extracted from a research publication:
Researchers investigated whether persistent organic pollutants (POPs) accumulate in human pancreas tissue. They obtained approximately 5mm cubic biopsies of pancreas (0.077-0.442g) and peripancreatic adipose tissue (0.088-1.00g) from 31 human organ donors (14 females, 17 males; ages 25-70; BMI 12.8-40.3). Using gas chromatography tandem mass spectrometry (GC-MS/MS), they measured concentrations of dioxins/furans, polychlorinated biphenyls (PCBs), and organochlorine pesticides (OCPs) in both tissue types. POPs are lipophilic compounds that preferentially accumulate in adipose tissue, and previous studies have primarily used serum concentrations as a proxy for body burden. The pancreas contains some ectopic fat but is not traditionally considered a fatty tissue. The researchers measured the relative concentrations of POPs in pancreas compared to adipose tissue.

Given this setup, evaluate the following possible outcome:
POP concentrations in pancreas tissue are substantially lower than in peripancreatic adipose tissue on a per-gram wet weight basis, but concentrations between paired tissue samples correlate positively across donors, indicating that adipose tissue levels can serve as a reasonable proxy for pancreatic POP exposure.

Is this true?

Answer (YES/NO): NO